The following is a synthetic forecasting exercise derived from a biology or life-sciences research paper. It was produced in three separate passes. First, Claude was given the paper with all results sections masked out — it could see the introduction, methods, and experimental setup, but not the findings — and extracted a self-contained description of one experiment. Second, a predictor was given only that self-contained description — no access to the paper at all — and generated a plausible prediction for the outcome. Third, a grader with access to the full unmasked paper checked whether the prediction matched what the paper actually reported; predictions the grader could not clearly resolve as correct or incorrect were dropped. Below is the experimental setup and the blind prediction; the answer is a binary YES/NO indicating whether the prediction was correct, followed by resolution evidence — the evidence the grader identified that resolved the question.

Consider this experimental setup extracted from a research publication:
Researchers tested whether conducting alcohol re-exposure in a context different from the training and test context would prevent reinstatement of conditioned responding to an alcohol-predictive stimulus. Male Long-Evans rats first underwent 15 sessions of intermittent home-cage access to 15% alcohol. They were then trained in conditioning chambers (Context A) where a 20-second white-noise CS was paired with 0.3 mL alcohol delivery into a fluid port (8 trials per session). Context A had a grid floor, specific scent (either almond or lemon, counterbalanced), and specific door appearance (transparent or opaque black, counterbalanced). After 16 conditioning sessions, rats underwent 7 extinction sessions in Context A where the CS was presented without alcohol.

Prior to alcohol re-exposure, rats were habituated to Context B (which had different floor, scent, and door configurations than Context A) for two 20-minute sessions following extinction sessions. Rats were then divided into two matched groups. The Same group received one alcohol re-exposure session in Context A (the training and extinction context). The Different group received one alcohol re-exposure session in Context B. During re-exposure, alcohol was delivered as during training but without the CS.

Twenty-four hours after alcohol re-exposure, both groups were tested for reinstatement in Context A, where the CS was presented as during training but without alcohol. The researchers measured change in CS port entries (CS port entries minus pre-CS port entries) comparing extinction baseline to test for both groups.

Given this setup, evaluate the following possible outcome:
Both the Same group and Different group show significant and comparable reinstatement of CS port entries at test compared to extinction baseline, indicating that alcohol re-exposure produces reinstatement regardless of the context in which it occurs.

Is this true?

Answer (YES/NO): YES